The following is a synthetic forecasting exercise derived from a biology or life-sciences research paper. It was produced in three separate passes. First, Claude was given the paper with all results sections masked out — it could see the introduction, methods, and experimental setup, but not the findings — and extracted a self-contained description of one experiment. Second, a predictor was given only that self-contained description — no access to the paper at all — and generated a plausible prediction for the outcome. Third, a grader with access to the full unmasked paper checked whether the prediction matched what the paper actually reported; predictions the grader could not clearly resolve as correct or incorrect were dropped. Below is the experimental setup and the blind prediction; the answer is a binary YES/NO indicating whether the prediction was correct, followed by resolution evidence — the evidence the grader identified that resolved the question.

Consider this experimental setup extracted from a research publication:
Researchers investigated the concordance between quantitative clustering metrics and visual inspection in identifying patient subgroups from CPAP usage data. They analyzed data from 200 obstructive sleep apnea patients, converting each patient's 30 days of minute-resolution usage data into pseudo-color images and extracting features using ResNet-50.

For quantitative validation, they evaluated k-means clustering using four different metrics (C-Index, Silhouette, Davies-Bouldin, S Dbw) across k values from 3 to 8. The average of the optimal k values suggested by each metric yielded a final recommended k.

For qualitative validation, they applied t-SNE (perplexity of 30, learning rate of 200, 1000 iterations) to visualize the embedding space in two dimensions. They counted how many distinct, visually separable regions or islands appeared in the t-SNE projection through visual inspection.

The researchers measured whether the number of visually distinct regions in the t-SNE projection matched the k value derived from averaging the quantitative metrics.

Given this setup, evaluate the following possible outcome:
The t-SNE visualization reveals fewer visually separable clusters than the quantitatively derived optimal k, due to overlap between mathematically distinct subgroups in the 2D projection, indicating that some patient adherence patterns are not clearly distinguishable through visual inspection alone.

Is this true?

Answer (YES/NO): NO